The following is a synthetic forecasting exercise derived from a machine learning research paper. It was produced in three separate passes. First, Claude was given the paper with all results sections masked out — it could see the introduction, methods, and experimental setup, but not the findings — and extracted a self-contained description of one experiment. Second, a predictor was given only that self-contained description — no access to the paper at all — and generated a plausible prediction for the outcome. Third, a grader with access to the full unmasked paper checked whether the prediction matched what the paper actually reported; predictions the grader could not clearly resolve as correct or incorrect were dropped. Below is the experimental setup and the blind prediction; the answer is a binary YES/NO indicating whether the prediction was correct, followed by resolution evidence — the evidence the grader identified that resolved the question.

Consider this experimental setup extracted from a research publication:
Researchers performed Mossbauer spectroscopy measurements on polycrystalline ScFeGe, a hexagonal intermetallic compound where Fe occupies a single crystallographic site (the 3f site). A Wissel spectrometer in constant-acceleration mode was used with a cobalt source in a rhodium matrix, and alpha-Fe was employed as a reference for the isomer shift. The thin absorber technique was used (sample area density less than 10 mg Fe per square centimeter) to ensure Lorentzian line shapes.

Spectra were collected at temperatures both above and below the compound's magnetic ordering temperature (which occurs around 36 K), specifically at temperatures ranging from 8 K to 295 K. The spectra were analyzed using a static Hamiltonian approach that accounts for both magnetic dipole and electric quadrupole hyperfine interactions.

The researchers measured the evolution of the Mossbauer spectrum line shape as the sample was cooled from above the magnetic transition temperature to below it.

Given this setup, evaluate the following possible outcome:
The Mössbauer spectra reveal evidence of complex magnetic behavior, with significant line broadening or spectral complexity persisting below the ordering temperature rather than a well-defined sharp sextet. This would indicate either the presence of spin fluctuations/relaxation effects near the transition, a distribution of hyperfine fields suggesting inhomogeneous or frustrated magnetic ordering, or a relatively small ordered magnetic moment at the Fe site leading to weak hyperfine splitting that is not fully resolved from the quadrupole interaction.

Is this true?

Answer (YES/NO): YES